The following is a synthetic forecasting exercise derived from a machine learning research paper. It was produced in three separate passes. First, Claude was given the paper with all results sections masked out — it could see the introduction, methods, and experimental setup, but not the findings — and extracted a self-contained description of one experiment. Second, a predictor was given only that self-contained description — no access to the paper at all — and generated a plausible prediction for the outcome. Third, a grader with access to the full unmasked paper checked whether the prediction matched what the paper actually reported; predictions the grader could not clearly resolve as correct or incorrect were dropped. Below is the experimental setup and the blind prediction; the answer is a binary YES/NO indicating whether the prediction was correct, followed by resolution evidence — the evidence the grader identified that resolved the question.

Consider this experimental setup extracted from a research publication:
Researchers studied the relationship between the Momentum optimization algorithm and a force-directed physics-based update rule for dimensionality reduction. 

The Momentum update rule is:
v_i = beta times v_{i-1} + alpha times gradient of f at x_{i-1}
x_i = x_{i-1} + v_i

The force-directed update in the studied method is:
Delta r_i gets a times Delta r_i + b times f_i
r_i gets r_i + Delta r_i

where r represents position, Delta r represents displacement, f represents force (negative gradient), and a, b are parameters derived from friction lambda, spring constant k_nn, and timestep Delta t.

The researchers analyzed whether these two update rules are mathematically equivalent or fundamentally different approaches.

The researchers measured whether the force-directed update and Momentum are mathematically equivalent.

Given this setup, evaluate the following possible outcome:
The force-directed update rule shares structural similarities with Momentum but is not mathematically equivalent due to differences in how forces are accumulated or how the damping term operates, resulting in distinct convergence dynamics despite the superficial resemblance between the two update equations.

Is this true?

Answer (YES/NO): NO